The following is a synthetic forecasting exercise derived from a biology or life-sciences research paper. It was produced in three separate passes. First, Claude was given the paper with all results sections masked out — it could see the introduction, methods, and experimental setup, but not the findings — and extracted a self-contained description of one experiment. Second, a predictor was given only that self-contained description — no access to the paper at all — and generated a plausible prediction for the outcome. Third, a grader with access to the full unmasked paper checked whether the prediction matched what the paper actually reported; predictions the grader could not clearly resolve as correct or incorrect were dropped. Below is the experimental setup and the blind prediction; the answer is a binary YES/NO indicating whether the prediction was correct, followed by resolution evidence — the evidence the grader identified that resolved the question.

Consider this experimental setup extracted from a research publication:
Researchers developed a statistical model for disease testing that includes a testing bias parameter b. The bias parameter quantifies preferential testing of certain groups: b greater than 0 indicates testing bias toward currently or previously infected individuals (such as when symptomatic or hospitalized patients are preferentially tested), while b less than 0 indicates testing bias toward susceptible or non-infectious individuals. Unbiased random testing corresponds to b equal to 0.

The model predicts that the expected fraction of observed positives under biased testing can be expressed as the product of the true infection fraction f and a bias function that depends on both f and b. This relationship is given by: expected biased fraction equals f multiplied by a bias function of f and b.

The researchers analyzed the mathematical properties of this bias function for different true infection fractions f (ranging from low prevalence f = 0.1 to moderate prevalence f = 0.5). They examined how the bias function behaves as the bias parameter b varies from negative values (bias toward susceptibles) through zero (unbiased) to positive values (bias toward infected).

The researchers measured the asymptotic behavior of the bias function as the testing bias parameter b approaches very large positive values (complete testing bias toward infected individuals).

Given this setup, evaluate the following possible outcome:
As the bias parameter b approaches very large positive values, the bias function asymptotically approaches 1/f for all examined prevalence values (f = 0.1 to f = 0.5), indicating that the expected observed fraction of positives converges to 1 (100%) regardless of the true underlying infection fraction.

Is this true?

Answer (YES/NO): YES